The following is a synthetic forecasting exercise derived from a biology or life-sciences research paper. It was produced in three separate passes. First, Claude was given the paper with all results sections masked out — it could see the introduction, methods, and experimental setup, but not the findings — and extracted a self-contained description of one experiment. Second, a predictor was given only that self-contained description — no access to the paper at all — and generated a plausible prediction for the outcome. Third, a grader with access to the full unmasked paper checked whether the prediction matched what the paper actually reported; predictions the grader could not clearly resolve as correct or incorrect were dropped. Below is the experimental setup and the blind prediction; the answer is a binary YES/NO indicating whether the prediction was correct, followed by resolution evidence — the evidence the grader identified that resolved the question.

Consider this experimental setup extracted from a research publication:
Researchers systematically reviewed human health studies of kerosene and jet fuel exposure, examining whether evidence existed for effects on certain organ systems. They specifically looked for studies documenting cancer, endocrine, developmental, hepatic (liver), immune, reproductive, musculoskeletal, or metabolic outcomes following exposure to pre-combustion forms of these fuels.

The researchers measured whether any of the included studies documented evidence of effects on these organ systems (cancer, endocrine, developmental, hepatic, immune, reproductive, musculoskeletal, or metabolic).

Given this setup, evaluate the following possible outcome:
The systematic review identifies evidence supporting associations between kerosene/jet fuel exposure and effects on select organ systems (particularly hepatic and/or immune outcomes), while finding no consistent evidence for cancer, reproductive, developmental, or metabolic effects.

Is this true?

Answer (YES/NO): NO